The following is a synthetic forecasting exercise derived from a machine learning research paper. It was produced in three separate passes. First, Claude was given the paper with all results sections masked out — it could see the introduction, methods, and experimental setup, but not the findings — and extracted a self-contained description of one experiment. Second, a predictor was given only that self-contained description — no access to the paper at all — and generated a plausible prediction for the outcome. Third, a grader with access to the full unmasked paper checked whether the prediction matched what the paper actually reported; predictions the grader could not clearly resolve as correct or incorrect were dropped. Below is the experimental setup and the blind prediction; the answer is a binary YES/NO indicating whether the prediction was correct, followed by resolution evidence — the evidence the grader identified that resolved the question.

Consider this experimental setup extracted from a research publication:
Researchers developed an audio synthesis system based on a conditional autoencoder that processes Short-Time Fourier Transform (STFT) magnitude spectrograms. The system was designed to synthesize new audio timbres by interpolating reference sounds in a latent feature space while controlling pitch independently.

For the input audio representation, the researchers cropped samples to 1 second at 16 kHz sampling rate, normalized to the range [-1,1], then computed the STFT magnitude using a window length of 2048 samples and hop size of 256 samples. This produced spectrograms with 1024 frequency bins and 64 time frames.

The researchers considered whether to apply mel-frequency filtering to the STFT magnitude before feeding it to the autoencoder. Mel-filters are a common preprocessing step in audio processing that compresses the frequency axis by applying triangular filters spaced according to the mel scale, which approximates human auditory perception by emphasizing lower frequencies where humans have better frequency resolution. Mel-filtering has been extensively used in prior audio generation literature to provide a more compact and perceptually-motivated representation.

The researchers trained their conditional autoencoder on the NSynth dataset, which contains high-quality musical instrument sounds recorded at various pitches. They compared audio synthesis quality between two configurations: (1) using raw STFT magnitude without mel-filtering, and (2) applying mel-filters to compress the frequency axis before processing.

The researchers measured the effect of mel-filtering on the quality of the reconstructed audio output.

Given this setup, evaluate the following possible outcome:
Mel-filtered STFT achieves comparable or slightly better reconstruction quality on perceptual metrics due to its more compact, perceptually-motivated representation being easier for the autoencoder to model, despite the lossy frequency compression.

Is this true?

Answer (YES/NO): NO